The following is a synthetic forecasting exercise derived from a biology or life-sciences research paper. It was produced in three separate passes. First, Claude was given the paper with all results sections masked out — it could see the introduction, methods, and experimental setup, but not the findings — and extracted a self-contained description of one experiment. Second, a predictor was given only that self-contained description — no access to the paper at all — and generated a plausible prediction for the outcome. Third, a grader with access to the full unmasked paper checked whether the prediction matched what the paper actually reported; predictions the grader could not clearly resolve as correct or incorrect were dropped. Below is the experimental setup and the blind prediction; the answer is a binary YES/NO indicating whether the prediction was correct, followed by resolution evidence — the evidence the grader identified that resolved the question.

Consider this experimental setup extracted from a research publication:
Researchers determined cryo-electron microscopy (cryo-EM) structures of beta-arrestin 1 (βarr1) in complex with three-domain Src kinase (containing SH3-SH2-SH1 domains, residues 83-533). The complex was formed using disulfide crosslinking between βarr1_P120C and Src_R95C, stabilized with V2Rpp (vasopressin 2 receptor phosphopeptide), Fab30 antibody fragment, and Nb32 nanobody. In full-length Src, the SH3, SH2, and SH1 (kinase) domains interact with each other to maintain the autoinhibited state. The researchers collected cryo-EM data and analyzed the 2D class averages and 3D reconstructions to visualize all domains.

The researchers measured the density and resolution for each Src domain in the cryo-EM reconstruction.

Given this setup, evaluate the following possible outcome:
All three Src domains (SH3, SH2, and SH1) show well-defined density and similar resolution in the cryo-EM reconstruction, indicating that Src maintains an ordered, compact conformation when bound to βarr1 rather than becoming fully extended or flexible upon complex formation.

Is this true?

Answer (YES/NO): NO